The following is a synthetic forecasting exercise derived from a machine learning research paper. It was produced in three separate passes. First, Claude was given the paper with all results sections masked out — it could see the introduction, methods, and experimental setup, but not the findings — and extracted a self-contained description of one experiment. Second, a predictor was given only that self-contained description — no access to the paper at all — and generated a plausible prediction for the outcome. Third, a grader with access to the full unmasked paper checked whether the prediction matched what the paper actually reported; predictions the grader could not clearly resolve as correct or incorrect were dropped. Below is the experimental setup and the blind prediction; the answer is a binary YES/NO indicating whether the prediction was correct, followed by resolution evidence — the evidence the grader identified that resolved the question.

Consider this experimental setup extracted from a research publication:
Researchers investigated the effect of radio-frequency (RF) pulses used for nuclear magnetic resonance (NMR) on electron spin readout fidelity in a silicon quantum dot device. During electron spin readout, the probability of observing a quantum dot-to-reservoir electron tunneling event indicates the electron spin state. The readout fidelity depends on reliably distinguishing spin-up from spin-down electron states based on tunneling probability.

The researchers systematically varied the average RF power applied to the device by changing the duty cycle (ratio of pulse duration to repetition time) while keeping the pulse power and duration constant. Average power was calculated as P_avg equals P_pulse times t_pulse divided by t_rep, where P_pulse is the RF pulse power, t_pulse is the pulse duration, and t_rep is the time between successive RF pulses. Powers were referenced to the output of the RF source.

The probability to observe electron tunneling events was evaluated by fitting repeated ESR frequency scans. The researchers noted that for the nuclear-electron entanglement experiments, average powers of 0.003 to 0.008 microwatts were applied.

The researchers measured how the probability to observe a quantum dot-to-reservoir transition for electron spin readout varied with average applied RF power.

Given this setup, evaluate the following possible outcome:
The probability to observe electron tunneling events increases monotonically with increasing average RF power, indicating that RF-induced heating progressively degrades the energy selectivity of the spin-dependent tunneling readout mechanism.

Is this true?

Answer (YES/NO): NO